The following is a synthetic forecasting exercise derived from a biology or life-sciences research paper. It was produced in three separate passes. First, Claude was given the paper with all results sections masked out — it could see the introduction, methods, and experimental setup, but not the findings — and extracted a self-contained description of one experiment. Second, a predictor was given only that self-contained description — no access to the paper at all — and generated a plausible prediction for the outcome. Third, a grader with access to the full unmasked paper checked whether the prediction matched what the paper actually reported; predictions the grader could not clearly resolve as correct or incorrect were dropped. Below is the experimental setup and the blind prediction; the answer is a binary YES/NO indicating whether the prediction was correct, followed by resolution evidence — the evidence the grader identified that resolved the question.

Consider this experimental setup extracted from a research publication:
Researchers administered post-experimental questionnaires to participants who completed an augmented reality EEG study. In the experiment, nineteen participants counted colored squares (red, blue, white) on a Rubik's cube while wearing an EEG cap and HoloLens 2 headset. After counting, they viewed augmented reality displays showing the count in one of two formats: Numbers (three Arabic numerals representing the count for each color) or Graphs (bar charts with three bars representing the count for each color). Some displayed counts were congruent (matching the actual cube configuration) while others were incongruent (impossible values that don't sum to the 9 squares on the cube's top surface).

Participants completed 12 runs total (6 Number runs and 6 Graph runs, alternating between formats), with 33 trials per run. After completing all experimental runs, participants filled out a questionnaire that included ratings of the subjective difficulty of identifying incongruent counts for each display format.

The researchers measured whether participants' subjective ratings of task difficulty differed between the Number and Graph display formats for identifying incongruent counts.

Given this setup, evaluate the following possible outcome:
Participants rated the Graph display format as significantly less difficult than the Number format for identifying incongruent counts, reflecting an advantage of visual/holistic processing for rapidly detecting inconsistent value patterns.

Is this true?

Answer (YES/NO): NO